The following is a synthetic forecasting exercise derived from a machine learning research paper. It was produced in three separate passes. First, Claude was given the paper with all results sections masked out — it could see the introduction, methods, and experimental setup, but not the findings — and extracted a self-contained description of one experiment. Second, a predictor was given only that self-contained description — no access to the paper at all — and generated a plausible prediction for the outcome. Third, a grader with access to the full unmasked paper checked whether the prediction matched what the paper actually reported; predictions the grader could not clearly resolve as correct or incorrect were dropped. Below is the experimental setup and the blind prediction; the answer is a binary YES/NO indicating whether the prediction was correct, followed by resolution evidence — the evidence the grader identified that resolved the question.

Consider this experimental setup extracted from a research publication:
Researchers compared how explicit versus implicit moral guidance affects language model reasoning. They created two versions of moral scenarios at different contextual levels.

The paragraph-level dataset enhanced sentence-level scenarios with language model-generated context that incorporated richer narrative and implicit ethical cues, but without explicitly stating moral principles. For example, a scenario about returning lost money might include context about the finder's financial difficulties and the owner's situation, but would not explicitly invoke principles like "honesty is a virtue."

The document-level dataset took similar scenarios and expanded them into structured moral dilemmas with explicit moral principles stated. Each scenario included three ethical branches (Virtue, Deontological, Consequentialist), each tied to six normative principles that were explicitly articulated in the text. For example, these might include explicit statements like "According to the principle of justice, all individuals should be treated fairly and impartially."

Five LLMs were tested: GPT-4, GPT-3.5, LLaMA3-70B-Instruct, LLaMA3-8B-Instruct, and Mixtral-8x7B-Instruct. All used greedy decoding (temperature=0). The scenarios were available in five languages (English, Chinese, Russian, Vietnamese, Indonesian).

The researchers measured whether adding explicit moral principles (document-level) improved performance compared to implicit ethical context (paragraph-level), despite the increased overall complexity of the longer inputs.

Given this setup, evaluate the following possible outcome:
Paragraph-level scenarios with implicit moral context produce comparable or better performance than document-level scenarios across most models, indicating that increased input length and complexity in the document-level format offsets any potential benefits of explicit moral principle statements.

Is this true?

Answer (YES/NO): NO